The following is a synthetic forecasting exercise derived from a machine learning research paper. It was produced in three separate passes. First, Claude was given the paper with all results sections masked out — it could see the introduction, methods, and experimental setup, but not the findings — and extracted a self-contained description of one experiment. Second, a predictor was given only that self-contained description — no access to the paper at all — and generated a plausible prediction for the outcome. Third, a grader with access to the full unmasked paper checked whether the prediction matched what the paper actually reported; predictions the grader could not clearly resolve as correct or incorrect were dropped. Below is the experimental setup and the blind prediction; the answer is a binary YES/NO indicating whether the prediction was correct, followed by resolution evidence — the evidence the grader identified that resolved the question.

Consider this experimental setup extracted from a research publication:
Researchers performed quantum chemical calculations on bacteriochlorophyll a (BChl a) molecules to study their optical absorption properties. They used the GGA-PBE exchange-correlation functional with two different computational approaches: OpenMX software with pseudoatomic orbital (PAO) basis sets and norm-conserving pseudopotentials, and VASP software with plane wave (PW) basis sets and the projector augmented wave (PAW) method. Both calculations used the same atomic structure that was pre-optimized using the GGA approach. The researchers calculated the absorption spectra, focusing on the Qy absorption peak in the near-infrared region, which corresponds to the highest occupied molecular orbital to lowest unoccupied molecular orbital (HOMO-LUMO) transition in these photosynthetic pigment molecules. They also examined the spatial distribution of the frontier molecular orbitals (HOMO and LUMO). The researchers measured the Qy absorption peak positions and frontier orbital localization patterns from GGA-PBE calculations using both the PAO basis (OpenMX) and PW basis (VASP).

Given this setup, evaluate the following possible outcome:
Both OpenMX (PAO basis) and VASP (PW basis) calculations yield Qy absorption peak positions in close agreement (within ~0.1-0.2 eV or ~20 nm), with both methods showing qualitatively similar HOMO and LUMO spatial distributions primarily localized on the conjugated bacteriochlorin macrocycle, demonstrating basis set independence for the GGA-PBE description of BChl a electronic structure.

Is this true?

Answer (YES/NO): YES